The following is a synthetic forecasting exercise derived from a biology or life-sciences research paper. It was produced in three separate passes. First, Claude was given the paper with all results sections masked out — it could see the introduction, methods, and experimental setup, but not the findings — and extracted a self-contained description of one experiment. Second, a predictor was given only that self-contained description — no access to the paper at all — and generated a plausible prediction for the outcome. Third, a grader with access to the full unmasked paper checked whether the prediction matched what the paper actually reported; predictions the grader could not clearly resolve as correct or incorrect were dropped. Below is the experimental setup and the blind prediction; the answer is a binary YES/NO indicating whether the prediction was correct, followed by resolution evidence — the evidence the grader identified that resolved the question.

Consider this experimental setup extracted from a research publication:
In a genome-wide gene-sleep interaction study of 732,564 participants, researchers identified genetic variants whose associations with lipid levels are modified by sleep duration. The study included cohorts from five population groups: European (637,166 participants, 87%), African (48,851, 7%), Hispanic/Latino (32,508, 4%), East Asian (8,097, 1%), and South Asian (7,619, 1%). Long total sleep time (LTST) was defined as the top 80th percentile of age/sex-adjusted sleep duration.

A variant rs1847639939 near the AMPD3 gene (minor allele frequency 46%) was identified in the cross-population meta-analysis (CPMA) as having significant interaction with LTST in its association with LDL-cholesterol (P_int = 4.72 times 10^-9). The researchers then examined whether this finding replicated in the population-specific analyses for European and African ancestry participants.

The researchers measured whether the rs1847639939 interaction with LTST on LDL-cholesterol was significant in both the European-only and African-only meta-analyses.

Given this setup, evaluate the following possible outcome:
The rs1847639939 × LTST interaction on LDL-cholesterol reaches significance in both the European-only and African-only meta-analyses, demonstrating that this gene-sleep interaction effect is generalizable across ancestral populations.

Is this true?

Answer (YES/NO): NO